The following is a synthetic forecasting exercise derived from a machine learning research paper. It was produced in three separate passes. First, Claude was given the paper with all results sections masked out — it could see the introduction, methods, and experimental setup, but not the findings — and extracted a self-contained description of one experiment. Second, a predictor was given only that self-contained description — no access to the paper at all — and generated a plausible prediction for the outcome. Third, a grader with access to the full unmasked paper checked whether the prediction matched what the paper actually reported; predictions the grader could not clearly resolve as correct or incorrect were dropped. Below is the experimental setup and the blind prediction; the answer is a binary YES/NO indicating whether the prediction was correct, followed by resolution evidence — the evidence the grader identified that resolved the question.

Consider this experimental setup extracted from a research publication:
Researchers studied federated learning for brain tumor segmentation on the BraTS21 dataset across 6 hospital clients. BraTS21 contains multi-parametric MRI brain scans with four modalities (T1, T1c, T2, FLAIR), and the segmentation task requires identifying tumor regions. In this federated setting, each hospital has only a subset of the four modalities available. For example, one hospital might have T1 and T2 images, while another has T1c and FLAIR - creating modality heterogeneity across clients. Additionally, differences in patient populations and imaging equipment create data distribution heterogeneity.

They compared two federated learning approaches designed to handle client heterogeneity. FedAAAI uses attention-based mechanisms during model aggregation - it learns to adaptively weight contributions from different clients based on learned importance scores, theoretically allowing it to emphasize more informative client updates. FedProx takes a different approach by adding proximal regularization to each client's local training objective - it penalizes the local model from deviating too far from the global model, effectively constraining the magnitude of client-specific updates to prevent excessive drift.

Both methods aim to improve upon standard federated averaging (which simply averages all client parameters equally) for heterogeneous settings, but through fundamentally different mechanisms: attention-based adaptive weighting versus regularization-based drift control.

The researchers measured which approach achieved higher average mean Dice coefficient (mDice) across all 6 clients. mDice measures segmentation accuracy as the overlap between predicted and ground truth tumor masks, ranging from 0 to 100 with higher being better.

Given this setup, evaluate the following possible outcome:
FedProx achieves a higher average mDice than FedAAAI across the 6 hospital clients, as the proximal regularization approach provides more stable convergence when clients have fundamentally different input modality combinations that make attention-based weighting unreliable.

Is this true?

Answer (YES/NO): YES